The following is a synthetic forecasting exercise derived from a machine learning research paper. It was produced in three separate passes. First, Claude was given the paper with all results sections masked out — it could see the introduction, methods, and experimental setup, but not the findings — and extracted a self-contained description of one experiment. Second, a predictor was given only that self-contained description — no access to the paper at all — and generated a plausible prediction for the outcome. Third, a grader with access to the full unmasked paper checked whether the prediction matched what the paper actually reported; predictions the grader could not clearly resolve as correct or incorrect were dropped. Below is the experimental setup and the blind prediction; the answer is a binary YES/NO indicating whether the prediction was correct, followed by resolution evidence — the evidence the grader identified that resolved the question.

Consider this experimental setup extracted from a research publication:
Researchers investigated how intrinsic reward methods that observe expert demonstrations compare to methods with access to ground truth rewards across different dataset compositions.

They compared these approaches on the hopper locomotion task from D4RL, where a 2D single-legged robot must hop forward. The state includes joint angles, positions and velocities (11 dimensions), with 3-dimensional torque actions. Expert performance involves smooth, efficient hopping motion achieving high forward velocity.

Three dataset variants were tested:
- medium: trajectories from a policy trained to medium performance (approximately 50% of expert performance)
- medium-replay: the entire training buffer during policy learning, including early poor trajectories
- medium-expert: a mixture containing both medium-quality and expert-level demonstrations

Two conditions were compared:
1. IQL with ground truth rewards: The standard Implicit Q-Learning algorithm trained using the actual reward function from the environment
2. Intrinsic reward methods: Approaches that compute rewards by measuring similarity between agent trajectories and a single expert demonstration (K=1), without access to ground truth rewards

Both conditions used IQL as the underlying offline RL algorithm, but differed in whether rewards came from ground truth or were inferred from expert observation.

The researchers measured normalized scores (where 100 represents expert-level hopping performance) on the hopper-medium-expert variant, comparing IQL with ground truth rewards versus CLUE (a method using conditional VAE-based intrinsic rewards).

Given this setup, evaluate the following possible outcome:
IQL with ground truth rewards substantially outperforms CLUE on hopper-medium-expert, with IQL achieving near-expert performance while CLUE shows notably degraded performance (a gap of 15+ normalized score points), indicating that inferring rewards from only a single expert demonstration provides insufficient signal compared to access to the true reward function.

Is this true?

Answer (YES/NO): NO